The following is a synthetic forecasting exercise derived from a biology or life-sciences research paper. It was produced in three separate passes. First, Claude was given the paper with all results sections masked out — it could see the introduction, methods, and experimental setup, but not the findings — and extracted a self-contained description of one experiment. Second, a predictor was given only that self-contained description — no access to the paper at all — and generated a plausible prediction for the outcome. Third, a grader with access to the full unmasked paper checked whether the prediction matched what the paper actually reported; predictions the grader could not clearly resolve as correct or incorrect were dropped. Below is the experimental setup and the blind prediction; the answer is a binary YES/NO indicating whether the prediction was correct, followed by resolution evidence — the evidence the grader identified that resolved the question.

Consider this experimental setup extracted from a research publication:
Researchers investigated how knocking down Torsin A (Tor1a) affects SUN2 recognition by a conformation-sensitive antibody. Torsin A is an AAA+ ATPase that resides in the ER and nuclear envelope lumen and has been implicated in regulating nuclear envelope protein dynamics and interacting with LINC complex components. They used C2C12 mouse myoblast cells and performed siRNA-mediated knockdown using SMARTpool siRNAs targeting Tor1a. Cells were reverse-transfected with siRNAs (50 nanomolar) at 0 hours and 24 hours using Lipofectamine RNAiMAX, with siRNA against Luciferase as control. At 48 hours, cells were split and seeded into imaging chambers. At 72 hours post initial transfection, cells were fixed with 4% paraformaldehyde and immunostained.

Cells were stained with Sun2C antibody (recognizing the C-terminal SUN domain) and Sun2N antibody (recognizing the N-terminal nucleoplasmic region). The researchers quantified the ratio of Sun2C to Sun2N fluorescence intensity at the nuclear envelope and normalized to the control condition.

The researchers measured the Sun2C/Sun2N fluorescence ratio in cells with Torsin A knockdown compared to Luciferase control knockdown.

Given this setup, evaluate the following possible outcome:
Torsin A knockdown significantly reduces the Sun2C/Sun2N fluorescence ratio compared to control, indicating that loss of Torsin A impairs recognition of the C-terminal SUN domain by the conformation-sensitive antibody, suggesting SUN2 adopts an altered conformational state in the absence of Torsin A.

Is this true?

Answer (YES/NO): NO